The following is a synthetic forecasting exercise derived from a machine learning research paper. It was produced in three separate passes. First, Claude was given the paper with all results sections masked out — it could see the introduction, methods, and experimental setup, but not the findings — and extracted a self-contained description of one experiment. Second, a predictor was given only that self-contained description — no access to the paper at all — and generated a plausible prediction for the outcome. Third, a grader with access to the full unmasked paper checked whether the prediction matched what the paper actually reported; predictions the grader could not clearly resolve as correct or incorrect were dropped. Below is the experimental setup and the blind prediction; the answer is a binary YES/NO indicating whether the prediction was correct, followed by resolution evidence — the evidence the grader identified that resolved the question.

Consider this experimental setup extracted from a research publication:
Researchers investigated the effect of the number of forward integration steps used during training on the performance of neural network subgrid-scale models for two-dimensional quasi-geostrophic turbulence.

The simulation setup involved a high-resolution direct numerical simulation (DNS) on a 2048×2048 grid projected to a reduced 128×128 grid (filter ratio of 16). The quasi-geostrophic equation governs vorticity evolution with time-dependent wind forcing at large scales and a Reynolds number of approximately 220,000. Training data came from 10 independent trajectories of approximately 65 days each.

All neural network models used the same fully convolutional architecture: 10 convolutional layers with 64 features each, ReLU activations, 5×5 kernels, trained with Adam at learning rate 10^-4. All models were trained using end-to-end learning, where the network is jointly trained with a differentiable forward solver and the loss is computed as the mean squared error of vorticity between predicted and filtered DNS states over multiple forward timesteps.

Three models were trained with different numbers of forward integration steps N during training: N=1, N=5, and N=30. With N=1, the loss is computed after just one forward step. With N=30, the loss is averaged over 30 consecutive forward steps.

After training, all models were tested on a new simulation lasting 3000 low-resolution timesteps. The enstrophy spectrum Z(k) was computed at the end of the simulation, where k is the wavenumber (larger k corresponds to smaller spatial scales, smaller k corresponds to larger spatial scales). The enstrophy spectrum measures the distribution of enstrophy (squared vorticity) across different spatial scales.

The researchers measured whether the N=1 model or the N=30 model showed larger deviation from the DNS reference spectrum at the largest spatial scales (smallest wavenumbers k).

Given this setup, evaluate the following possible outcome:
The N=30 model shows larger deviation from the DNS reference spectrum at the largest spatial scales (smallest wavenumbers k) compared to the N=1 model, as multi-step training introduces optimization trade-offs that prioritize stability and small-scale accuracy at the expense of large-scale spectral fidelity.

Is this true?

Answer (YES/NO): NO